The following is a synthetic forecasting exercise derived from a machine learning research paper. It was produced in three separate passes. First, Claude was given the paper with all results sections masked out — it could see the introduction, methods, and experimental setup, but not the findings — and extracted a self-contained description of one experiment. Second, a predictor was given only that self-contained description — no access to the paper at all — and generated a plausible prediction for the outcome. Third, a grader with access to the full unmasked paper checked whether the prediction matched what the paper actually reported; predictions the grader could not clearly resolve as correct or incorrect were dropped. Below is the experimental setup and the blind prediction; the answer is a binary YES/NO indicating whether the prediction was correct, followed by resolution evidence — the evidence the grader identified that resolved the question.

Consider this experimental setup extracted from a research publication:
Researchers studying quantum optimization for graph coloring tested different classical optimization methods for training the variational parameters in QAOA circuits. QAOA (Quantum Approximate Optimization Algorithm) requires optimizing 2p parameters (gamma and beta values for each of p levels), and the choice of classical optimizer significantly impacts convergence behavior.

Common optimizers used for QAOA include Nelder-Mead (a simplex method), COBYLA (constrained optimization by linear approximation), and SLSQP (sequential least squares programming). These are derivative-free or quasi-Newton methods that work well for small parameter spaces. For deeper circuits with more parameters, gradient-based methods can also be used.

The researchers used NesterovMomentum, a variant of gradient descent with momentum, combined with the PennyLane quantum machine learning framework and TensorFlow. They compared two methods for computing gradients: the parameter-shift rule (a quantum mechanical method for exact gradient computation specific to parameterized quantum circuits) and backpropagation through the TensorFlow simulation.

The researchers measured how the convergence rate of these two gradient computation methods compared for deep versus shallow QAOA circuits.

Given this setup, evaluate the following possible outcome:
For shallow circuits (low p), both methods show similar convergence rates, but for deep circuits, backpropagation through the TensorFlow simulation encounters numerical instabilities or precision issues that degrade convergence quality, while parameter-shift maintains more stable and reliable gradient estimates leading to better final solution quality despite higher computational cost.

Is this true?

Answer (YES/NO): NO